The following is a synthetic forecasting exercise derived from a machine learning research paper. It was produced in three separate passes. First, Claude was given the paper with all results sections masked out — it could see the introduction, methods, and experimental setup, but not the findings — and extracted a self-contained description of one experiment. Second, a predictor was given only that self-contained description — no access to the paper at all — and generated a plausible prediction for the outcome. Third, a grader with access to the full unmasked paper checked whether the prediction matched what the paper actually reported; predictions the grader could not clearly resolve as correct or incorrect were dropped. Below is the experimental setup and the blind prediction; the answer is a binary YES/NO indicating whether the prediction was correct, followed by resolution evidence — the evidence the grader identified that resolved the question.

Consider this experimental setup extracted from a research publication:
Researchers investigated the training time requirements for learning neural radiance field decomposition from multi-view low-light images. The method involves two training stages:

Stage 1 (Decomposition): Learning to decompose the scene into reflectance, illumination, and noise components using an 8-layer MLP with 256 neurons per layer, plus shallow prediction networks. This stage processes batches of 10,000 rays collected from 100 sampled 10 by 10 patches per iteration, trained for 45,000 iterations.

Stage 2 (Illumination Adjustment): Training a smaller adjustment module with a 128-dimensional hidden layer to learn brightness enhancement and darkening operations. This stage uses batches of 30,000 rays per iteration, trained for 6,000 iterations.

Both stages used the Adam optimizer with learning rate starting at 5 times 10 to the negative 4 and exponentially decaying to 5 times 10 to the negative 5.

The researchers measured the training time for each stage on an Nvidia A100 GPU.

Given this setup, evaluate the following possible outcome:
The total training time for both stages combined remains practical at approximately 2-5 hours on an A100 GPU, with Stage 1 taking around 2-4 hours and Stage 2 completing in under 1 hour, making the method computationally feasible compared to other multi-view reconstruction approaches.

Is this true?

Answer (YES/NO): NO